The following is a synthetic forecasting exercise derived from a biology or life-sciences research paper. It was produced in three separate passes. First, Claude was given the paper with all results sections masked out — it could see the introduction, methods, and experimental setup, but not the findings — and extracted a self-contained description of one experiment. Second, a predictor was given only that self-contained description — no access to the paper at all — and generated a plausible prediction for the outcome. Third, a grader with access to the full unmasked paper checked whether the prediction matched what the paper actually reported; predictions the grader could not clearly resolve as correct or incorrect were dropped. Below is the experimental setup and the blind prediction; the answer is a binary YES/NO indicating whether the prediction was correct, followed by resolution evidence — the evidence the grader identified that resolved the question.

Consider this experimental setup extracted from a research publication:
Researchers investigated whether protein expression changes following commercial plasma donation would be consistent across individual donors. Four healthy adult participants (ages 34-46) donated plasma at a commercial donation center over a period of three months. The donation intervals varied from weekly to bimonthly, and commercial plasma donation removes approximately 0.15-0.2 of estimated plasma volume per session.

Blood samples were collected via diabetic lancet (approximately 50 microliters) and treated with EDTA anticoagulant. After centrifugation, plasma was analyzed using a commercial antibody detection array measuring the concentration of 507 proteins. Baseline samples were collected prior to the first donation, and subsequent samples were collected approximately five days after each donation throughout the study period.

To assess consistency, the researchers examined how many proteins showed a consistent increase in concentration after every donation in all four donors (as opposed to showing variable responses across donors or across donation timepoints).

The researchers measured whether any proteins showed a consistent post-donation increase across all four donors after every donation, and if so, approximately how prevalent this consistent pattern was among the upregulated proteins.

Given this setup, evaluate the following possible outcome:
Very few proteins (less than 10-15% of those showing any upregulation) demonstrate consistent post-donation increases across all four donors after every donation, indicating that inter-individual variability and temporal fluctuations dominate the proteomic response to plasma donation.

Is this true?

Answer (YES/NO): NO